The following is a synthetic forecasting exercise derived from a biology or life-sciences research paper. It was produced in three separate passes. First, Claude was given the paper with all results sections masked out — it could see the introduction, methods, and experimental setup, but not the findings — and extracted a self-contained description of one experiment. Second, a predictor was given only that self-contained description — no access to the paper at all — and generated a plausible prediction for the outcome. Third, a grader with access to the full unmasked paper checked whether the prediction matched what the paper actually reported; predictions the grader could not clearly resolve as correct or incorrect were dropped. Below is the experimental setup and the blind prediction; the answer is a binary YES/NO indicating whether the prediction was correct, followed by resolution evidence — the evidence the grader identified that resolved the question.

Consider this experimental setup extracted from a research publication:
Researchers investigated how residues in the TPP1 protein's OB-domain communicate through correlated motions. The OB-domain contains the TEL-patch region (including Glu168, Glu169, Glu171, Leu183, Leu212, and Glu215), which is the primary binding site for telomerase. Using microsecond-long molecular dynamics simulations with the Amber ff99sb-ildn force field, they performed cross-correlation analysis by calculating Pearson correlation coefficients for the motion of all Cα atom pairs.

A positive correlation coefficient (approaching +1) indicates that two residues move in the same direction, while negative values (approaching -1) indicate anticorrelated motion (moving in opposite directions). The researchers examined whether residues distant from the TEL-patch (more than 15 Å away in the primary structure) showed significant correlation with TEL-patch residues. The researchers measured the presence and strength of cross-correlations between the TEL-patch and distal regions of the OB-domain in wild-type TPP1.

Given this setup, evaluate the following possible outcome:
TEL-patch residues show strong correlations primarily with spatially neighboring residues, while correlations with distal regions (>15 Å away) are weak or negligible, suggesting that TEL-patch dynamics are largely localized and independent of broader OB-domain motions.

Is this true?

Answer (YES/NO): NO